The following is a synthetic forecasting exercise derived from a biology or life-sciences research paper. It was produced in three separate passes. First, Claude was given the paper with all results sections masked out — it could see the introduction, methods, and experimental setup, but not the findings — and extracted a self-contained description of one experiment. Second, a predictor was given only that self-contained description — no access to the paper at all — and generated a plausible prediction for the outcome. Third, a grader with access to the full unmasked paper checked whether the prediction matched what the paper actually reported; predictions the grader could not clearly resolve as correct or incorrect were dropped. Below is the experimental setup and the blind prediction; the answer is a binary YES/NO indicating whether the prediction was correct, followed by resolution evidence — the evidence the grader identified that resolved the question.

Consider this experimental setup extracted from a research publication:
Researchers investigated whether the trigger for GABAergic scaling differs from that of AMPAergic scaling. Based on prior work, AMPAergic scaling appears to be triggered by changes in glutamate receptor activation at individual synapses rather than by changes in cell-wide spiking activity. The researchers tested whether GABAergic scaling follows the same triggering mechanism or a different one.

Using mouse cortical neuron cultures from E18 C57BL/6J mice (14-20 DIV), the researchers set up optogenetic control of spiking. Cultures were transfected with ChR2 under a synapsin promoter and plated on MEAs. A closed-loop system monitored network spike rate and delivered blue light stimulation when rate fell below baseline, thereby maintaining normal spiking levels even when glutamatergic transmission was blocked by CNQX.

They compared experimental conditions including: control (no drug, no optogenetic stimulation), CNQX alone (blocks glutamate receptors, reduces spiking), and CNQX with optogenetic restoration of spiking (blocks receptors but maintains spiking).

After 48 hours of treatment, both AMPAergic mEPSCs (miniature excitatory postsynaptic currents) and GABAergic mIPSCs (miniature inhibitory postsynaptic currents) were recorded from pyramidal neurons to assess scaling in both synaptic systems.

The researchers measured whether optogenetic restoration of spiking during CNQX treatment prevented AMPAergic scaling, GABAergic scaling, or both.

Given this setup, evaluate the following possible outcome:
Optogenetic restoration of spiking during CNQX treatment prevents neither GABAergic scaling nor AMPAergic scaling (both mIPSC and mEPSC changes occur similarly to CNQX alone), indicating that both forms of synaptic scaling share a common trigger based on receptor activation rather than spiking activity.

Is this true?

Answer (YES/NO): NO